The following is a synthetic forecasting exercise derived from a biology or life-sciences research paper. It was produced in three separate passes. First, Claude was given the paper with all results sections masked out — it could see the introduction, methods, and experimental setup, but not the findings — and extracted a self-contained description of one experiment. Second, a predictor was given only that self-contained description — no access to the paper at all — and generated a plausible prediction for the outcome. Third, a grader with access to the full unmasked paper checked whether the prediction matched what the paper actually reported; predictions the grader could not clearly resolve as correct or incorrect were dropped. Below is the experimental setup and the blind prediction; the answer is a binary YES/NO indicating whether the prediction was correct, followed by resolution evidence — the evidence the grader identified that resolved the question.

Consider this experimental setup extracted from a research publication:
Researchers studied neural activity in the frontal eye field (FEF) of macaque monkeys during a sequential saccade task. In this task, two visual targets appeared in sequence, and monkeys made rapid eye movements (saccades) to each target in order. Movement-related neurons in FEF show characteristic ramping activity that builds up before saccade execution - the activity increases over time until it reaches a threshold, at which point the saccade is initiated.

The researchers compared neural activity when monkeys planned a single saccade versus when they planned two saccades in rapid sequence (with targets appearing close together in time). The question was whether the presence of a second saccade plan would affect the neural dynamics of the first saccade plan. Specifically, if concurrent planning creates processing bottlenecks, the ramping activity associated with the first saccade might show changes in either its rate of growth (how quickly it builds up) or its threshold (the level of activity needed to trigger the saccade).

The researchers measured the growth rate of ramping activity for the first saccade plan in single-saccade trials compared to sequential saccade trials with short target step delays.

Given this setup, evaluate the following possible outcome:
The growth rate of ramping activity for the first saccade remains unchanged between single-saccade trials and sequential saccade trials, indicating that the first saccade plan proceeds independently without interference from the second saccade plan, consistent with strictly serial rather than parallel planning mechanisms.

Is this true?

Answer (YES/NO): NO